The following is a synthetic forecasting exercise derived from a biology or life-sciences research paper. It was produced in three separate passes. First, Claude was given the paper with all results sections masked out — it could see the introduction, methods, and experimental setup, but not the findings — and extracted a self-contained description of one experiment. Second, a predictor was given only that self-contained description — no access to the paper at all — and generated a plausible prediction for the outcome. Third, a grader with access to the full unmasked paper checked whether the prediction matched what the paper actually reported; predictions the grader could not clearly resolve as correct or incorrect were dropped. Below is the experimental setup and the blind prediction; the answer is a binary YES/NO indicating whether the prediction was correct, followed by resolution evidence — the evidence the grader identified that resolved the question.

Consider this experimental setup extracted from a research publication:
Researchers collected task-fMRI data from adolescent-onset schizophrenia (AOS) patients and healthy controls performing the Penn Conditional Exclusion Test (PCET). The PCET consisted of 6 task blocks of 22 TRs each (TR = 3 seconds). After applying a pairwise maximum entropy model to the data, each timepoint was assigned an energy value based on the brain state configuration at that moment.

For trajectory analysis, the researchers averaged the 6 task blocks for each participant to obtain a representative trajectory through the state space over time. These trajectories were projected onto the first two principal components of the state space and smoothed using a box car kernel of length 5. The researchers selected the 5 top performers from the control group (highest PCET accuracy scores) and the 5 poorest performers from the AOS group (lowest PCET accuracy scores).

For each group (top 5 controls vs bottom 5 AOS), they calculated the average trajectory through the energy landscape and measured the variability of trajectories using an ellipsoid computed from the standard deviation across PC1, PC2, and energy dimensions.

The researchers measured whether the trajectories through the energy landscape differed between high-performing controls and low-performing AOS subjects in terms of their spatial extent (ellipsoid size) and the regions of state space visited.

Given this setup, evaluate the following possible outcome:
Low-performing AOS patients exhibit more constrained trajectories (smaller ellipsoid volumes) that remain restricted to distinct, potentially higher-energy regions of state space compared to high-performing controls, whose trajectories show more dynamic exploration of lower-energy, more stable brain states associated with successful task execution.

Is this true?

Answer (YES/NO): NO